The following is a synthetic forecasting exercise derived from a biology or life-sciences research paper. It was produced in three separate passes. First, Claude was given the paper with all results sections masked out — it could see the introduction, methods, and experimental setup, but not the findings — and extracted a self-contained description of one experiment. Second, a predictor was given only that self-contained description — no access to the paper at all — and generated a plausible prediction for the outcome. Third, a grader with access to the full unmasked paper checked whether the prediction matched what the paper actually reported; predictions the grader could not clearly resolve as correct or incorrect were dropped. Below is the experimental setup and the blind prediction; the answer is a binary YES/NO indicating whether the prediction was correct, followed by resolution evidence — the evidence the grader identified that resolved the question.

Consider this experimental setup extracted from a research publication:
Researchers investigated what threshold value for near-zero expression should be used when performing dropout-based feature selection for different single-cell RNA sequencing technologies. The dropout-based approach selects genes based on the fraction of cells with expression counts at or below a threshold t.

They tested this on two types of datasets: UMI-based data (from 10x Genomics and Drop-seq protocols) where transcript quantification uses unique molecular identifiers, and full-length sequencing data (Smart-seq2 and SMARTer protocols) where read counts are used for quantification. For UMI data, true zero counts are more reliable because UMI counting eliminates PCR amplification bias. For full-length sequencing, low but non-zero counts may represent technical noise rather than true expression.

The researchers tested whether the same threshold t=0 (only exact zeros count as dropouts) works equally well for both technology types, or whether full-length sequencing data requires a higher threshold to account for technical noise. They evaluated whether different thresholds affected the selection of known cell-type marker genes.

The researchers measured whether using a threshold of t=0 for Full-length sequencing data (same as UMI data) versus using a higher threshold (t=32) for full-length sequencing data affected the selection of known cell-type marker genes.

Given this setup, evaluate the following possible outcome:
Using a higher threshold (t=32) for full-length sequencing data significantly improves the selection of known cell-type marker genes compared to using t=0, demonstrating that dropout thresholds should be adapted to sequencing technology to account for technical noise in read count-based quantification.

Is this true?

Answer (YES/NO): NO